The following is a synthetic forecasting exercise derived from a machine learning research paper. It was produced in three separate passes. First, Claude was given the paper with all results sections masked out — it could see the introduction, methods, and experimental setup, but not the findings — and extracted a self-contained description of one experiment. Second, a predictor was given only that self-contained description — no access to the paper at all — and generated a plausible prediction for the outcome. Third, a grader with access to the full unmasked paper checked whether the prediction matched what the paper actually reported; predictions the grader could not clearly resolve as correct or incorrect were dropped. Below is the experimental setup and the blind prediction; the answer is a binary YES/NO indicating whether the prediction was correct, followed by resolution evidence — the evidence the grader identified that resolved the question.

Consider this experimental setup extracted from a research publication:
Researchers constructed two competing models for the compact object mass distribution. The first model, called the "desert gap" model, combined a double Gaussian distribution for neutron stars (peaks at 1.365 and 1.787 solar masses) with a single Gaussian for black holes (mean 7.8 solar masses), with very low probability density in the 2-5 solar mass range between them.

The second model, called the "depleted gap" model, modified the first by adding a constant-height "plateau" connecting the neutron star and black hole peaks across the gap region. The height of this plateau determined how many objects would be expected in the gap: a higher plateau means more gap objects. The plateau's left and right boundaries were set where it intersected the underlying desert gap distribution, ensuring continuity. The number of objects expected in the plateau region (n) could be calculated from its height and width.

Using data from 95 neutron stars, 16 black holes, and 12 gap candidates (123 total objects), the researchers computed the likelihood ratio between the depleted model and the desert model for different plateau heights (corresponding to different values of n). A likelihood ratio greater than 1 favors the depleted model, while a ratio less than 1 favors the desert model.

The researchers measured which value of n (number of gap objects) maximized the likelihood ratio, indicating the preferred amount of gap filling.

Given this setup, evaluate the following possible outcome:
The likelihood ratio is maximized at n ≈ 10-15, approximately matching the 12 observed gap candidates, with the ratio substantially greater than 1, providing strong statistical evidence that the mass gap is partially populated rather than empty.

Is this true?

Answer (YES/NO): NO